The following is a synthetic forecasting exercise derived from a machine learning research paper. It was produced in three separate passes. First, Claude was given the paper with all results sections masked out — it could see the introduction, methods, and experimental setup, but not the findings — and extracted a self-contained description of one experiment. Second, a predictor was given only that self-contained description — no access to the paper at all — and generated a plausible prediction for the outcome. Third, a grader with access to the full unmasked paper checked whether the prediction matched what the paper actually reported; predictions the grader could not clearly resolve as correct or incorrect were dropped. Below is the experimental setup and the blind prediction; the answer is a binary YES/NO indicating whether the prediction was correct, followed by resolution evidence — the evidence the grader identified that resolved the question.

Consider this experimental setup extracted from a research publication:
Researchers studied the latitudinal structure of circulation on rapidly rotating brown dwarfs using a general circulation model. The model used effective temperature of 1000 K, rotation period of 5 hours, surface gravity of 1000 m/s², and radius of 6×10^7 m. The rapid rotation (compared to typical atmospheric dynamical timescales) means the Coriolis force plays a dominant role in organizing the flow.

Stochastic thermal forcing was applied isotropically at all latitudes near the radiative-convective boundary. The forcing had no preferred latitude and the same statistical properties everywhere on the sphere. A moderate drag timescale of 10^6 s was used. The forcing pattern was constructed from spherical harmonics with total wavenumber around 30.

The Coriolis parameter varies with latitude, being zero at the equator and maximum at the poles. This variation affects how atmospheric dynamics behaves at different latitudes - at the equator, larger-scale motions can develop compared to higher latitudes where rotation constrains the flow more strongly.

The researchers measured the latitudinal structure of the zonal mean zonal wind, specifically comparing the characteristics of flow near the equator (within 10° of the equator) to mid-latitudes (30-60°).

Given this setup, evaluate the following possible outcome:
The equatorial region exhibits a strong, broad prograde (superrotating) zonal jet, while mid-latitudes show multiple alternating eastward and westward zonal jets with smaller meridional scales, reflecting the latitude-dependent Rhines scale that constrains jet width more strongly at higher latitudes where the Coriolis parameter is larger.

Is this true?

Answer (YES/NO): NO